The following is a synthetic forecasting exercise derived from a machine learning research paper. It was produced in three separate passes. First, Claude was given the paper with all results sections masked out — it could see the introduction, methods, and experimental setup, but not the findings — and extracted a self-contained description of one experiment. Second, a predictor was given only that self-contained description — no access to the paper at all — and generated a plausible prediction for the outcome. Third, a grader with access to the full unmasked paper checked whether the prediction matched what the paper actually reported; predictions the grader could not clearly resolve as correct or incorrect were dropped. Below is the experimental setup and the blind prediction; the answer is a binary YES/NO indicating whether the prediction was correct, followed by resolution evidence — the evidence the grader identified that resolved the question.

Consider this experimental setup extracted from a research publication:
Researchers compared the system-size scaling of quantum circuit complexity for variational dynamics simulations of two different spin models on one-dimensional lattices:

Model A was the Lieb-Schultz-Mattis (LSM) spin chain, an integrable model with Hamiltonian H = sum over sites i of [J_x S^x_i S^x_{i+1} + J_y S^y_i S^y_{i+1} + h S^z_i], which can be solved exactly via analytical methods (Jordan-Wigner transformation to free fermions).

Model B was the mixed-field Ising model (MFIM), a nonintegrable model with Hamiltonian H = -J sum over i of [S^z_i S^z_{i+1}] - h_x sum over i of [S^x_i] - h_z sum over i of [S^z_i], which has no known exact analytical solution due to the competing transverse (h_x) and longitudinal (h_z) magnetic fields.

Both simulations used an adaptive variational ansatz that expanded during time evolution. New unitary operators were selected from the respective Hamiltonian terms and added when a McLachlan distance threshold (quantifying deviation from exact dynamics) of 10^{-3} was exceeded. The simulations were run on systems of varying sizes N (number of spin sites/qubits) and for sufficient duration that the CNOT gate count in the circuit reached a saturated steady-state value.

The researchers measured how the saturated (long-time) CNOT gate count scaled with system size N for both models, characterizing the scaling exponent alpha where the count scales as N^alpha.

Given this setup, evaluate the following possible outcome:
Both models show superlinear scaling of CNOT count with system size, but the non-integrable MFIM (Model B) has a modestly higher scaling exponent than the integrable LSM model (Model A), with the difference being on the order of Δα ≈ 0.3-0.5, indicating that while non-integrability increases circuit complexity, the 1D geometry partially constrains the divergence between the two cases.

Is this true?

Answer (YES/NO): NO